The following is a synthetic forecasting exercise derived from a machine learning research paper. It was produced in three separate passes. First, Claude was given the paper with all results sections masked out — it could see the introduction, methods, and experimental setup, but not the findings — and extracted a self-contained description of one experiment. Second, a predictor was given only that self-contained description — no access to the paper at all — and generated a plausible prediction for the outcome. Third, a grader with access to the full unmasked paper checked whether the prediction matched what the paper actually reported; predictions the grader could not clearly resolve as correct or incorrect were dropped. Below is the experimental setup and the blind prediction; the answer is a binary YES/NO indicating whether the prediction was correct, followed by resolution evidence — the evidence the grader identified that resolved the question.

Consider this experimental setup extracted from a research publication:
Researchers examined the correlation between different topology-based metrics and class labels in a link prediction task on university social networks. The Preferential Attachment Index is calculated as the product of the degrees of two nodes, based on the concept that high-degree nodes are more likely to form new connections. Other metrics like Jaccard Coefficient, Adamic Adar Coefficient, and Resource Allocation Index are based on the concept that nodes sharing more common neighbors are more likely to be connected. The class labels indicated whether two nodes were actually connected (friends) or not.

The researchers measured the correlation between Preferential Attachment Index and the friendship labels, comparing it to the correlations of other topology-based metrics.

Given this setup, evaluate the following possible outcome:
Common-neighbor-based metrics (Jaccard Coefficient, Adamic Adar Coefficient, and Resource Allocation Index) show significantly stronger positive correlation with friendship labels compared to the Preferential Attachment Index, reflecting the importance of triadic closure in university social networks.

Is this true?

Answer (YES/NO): YES